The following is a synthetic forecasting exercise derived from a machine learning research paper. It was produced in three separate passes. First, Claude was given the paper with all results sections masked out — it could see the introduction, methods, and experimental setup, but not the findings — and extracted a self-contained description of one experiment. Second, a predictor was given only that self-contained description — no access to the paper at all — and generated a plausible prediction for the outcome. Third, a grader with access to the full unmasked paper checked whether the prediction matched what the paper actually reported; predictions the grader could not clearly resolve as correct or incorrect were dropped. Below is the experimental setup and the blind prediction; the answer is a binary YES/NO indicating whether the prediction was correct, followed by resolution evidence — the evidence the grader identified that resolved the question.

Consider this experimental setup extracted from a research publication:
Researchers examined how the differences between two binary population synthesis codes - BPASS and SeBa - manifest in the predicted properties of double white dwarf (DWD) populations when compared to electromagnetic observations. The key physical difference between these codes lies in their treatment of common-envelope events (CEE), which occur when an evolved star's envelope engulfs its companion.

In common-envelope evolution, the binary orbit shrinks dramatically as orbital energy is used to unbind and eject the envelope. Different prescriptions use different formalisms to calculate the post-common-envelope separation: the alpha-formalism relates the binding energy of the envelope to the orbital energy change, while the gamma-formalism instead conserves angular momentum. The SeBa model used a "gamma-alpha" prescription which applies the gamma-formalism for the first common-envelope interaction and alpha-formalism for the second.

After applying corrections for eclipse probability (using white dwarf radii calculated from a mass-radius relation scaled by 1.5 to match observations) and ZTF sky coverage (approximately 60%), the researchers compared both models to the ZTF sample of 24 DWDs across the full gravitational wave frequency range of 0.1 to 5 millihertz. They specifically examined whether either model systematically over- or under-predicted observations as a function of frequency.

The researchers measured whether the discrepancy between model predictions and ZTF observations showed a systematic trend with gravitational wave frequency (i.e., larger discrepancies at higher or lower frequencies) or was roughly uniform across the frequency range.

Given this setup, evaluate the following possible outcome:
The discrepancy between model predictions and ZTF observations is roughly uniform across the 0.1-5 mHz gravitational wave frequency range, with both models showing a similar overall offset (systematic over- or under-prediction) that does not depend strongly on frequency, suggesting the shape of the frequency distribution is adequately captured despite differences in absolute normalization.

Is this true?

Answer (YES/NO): NO